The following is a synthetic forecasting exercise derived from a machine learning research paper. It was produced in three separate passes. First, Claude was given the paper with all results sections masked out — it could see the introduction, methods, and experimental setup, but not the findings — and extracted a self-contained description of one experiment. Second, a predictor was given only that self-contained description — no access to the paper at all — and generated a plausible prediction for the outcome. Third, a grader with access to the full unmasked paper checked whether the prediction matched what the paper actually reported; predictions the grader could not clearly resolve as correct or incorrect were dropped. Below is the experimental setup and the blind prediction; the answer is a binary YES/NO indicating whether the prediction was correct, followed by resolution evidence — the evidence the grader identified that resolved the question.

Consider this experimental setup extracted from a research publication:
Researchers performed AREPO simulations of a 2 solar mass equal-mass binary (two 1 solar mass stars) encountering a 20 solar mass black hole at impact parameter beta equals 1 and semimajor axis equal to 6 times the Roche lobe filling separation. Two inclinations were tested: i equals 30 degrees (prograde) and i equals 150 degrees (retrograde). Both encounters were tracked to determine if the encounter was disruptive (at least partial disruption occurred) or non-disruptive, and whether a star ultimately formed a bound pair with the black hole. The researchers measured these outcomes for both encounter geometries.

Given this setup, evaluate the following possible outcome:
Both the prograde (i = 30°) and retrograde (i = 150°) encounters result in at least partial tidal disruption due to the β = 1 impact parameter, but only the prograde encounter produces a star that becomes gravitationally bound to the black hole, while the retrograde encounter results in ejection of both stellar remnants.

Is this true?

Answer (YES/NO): NO